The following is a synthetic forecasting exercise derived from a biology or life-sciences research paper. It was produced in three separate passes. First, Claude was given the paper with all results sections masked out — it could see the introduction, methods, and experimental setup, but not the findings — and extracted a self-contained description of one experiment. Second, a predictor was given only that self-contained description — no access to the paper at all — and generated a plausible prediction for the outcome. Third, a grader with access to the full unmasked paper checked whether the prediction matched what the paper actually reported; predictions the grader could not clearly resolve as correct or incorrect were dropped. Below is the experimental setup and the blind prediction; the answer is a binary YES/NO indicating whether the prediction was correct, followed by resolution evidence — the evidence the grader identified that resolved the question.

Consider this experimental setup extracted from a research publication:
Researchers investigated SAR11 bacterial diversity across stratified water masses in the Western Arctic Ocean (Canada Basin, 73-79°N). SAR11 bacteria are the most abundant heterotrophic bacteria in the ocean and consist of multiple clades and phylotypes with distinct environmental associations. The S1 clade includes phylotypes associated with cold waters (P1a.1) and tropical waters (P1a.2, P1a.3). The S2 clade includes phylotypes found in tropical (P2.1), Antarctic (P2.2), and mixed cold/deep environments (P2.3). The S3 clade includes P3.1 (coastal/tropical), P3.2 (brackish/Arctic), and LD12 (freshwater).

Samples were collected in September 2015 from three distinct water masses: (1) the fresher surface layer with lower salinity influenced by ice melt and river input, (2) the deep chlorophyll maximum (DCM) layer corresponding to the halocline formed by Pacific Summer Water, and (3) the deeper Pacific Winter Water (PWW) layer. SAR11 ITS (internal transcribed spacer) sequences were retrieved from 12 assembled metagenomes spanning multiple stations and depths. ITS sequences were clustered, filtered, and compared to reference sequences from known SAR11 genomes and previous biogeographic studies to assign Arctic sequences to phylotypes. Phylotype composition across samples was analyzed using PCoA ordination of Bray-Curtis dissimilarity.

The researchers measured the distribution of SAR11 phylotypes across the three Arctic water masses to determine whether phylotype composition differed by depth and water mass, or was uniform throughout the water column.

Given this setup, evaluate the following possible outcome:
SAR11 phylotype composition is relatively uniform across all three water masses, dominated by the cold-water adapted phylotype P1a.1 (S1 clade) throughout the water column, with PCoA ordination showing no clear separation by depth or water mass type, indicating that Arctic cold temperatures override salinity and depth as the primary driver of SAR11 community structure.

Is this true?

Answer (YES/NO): NO